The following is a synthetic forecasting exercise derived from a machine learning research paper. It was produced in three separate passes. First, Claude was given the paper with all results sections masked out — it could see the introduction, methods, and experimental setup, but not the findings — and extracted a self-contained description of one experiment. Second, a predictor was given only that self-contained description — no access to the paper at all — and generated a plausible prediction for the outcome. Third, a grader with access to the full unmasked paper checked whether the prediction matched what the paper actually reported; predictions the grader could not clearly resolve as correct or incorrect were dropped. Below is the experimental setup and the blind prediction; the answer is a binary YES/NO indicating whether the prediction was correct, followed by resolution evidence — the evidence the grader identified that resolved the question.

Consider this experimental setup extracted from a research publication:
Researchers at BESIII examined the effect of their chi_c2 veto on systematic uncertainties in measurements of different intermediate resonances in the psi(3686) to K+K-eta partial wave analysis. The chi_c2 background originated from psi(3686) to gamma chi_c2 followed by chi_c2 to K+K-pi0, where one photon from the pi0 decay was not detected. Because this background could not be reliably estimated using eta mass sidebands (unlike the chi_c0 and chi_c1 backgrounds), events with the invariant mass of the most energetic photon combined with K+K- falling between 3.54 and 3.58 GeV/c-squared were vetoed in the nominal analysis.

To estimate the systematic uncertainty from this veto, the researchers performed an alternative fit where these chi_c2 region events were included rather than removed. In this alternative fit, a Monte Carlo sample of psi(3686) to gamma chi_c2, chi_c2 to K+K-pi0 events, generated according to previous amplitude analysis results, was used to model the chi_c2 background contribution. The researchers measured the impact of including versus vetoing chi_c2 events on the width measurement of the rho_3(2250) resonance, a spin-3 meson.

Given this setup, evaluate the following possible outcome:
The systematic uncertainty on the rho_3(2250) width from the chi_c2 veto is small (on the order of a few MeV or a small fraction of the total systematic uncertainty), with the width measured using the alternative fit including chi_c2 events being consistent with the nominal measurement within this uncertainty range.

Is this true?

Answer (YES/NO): NO